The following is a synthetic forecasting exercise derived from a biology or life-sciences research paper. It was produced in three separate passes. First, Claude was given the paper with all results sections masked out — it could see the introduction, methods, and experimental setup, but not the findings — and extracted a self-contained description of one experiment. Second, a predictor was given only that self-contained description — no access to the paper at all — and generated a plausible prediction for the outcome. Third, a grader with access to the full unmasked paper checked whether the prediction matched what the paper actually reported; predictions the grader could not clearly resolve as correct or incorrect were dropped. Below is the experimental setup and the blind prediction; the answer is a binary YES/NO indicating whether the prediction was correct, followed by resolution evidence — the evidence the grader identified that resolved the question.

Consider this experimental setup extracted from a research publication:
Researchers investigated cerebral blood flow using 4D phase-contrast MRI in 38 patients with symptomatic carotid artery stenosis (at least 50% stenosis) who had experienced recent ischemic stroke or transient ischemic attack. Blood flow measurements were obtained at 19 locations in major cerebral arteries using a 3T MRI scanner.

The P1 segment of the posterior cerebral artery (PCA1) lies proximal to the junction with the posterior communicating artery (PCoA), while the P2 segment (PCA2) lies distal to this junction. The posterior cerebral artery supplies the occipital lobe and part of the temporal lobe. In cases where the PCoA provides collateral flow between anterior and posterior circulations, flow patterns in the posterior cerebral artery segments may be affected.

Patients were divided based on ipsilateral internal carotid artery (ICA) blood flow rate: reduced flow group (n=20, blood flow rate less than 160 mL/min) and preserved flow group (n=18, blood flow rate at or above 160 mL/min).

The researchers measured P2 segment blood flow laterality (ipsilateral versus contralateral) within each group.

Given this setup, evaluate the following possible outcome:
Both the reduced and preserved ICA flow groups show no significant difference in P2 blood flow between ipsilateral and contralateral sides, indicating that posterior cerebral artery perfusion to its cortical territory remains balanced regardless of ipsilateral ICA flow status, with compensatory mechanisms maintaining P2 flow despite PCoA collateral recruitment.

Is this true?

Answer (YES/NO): NO